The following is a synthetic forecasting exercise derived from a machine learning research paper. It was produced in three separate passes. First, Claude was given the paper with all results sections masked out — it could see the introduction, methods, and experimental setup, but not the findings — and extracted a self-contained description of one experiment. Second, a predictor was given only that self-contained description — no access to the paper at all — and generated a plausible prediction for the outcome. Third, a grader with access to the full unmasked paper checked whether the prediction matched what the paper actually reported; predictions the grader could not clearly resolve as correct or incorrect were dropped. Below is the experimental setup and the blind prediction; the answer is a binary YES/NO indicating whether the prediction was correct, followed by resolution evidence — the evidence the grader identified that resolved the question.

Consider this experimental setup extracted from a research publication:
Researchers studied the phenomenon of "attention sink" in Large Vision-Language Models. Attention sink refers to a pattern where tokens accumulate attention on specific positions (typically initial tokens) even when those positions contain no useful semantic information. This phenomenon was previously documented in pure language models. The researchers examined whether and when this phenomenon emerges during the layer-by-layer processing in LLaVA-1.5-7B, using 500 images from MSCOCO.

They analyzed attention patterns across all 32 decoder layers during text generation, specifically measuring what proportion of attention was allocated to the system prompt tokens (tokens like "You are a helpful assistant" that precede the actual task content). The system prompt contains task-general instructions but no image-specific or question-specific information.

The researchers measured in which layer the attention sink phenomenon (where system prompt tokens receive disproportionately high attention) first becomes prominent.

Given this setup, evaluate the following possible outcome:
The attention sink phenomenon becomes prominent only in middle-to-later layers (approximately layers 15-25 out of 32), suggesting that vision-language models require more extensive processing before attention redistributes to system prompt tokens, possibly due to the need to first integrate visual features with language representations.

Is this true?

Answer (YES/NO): NO